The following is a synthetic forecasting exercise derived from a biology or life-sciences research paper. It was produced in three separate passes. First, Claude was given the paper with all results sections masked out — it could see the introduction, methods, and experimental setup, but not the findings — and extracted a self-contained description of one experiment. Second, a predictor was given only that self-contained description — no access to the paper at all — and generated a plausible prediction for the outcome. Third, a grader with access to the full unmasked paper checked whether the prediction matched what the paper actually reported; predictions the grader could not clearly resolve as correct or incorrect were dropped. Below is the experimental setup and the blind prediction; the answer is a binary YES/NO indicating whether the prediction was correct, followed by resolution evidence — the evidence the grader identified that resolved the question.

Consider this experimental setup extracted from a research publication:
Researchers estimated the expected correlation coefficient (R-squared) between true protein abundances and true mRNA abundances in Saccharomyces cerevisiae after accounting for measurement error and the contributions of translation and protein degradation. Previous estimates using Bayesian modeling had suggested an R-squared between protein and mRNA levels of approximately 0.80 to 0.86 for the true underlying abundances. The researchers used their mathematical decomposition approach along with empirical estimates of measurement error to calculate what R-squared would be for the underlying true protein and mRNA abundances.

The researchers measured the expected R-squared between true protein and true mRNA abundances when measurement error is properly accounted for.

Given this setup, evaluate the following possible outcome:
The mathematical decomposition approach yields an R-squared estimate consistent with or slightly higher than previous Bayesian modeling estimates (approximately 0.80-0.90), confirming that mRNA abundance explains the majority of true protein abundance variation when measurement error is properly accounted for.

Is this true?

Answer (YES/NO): NO